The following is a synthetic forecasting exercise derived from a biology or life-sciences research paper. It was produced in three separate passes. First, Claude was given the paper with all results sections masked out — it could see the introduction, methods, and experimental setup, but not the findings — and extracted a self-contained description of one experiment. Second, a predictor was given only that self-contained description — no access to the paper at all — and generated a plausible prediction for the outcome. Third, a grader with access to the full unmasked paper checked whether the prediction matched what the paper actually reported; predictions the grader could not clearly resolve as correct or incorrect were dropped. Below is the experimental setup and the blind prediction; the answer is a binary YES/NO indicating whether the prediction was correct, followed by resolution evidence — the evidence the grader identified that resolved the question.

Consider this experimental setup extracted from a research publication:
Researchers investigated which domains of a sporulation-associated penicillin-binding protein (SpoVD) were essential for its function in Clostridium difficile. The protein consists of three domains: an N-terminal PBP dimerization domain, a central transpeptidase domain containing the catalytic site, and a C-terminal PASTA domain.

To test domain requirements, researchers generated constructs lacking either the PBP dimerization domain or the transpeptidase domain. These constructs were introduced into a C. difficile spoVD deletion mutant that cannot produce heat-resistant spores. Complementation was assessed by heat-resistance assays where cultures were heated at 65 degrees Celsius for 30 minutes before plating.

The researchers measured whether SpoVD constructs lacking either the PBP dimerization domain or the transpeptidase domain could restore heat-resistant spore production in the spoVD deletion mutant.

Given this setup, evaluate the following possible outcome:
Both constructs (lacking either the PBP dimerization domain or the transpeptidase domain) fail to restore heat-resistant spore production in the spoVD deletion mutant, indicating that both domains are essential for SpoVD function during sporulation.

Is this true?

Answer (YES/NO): YES